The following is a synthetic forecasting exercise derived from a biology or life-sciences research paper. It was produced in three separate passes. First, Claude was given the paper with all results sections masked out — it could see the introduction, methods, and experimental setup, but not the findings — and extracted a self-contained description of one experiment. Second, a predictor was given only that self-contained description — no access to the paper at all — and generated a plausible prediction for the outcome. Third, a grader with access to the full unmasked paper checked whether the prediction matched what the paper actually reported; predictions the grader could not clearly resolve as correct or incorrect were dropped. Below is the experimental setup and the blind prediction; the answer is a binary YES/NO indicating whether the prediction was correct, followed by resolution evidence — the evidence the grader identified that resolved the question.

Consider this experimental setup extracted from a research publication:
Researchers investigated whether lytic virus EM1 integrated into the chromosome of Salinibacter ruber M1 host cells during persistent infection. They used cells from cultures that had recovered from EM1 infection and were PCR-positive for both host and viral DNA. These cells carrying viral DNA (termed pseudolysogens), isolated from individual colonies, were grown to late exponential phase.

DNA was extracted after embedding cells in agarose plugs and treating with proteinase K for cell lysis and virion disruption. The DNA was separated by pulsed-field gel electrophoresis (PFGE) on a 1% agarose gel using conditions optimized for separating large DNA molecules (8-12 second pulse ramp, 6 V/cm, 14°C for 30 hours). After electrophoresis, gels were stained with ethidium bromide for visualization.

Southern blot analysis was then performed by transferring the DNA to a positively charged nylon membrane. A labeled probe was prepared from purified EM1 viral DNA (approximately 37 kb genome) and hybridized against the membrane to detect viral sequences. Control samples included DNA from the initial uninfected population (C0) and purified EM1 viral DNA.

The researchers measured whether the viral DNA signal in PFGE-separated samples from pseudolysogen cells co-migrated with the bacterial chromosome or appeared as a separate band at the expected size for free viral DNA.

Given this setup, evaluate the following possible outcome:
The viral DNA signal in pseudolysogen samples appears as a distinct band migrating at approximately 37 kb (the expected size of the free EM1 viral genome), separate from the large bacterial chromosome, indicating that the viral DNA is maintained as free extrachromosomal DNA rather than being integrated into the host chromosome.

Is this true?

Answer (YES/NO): YES